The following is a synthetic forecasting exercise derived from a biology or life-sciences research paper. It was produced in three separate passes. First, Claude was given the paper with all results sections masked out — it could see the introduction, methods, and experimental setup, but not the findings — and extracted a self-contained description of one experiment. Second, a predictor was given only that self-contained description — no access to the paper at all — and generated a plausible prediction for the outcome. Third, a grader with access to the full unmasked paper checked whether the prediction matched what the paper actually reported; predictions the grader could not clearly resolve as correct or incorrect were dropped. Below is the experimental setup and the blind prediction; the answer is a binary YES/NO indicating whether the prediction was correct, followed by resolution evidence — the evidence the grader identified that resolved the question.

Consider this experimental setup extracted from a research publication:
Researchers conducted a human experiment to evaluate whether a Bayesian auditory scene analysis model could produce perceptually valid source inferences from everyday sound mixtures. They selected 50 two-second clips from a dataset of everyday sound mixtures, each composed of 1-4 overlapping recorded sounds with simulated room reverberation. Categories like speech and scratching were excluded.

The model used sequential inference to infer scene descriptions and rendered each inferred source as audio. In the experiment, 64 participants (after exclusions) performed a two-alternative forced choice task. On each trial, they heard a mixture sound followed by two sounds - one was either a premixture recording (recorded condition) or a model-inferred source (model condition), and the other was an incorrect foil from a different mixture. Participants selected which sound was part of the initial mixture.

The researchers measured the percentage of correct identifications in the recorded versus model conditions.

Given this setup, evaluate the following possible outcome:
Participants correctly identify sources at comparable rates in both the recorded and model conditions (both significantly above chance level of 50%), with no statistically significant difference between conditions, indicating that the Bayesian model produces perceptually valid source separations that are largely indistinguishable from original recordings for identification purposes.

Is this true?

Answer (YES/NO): NO